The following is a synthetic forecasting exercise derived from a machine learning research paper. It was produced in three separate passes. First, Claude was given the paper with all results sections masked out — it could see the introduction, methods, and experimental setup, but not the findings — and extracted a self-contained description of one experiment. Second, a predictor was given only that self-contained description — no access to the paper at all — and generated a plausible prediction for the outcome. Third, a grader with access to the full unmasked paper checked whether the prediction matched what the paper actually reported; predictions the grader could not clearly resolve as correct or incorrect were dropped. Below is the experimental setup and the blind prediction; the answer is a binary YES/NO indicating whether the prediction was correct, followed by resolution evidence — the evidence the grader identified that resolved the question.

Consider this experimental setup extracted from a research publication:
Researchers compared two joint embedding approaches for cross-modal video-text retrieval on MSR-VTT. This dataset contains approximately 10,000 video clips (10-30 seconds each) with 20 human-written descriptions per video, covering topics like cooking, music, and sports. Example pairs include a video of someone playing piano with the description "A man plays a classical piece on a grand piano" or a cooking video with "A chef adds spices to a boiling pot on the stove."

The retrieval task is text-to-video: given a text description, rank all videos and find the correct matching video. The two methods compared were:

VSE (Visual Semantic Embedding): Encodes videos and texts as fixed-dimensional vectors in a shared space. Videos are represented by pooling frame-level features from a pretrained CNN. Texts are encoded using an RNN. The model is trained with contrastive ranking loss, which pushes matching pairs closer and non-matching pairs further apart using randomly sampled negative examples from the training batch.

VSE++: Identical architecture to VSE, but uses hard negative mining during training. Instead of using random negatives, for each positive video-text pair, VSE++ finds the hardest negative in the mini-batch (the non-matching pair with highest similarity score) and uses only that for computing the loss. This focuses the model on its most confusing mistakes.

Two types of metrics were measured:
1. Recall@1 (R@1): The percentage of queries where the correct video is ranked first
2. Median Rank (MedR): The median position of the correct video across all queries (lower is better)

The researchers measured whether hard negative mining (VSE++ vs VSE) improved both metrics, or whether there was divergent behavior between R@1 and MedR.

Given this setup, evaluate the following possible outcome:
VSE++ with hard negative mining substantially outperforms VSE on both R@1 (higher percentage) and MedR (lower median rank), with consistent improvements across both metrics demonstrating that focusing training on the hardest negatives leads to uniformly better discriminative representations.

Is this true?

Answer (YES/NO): NO